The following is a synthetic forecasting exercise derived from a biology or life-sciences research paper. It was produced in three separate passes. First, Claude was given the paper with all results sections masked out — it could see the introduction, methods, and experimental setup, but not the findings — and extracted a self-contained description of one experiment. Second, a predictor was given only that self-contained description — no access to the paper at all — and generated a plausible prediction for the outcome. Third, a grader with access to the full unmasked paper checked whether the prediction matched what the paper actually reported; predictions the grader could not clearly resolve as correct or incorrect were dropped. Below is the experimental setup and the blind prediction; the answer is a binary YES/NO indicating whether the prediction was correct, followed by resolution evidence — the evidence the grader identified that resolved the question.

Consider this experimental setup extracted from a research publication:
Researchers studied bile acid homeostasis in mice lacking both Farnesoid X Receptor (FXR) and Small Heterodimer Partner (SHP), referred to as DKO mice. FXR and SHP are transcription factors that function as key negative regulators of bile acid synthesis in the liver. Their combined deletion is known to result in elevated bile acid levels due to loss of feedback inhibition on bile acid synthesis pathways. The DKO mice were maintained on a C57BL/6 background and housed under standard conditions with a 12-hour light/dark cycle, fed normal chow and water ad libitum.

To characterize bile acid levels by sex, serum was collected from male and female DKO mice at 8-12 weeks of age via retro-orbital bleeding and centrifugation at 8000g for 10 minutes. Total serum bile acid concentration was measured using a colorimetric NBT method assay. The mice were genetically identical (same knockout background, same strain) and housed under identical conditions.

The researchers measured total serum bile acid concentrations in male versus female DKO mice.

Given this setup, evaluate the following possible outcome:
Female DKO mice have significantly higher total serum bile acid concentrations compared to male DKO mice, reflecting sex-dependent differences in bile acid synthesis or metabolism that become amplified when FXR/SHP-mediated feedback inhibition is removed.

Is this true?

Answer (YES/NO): NO